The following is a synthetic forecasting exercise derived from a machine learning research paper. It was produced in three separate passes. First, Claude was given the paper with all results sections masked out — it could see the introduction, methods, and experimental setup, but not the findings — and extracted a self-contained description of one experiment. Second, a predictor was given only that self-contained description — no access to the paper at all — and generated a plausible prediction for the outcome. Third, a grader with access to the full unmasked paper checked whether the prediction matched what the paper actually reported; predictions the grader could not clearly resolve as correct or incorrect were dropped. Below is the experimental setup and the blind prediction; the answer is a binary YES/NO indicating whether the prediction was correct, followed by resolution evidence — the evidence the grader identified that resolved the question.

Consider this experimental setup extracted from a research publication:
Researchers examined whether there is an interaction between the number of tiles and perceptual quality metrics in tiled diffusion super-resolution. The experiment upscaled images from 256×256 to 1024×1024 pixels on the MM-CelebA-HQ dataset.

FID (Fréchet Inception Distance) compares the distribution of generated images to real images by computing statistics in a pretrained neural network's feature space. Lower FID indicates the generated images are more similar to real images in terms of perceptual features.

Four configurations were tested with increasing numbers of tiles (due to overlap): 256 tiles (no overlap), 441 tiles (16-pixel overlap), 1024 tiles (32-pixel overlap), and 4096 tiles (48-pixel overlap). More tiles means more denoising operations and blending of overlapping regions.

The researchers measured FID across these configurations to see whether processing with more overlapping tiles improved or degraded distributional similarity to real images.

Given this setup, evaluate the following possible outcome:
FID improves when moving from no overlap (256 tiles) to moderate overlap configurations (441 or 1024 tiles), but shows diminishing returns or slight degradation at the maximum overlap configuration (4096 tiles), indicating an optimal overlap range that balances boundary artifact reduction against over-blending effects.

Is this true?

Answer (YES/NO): NO